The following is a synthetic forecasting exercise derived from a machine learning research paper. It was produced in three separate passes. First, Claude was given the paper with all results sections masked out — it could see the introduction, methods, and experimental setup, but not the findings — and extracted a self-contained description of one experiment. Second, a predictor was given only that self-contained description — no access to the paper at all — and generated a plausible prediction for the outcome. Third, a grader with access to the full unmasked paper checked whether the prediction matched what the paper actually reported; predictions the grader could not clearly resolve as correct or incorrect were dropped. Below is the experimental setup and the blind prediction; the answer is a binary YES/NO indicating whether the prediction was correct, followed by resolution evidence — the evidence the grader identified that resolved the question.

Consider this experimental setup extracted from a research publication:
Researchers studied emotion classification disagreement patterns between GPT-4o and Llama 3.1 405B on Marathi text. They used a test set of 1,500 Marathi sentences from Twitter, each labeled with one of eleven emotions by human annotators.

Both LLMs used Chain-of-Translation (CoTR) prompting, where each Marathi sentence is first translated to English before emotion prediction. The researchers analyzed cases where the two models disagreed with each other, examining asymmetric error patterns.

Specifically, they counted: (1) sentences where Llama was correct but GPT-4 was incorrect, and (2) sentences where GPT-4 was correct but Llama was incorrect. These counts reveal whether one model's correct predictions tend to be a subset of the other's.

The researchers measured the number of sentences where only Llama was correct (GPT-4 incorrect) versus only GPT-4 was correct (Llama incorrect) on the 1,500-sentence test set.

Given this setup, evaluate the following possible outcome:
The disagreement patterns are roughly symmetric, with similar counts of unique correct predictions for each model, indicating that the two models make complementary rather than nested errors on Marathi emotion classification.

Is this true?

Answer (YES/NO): NO